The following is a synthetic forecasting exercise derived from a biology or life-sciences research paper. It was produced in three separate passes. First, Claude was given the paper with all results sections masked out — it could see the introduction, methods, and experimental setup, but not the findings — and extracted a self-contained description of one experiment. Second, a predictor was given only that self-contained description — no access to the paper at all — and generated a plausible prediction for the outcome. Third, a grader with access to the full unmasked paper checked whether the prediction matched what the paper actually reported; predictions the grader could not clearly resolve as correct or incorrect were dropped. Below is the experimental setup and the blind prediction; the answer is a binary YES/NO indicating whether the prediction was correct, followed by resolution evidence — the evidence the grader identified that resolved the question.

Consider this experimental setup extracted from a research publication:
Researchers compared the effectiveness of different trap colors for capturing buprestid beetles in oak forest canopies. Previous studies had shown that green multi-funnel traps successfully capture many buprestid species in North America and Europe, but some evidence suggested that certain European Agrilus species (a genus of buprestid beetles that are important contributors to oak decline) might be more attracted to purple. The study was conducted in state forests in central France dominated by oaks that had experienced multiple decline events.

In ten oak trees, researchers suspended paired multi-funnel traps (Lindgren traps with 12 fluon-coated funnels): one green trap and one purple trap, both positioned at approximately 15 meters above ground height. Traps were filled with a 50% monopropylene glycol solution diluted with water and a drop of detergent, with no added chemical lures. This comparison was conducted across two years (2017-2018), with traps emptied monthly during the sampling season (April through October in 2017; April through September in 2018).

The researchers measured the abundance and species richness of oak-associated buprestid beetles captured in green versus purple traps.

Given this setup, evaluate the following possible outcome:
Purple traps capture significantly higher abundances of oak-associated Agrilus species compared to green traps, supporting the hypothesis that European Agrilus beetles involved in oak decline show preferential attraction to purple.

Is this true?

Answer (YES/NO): NO